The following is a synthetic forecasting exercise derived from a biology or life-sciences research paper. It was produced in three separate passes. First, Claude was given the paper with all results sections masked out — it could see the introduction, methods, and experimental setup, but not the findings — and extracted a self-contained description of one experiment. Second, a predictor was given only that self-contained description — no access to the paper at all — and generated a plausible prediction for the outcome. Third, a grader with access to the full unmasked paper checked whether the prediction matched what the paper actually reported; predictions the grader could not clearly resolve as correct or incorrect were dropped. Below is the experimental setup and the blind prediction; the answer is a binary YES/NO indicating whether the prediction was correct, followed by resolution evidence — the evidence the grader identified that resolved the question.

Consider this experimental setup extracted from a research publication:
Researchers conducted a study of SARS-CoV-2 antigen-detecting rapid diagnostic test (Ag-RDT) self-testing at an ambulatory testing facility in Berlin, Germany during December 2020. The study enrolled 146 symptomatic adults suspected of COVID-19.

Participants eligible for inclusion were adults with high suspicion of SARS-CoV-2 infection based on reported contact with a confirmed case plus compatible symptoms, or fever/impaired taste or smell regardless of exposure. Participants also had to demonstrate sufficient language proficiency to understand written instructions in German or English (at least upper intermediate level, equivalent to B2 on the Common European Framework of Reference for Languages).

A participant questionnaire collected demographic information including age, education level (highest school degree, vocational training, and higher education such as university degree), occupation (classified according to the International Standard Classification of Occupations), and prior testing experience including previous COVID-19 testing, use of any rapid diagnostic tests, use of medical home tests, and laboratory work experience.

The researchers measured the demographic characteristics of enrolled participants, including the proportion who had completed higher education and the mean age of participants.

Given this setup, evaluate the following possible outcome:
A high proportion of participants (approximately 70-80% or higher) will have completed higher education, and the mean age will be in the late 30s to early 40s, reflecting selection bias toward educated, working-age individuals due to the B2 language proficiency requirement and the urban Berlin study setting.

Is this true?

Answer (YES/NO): NO